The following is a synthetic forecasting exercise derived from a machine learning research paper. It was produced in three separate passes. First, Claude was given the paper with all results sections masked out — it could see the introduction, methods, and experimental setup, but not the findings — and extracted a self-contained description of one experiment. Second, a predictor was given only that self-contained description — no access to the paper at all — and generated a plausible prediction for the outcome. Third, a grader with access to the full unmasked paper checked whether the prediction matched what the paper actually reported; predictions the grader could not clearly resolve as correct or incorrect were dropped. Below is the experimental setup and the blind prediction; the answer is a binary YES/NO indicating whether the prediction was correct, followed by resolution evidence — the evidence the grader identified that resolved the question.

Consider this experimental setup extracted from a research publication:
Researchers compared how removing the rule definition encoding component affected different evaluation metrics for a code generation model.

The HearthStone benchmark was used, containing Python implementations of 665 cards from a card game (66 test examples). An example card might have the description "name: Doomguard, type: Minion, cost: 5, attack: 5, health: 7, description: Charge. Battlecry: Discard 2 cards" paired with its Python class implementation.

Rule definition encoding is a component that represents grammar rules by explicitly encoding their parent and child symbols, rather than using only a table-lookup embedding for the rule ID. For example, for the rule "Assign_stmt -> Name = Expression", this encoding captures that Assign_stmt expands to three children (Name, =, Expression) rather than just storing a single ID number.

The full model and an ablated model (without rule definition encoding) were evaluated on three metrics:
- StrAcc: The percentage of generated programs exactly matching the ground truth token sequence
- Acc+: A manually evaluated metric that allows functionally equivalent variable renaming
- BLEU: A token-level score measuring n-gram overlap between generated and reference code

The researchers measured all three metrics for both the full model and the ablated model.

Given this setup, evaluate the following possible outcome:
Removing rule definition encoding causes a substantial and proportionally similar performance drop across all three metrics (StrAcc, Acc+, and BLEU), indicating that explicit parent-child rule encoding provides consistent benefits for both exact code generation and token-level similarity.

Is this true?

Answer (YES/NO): NO